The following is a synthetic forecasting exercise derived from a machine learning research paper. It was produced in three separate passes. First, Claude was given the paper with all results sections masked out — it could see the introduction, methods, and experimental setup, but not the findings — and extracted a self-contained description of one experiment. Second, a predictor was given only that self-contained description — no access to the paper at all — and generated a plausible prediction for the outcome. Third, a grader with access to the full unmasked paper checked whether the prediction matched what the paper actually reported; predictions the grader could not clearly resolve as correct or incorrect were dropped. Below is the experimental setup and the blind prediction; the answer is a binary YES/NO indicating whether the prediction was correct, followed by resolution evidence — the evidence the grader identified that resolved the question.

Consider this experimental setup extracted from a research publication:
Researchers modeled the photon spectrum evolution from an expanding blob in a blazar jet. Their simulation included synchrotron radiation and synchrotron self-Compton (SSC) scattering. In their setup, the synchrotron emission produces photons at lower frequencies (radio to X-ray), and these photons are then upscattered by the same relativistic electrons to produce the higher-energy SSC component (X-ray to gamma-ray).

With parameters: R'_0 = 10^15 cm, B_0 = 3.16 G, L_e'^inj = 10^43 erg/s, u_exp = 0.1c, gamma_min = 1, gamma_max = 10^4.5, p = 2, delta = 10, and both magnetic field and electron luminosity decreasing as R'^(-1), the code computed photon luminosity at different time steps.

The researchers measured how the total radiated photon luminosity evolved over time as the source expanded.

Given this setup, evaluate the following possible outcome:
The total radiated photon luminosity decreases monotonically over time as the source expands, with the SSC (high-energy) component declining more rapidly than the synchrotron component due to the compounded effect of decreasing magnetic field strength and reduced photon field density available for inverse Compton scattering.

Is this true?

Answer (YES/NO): YES